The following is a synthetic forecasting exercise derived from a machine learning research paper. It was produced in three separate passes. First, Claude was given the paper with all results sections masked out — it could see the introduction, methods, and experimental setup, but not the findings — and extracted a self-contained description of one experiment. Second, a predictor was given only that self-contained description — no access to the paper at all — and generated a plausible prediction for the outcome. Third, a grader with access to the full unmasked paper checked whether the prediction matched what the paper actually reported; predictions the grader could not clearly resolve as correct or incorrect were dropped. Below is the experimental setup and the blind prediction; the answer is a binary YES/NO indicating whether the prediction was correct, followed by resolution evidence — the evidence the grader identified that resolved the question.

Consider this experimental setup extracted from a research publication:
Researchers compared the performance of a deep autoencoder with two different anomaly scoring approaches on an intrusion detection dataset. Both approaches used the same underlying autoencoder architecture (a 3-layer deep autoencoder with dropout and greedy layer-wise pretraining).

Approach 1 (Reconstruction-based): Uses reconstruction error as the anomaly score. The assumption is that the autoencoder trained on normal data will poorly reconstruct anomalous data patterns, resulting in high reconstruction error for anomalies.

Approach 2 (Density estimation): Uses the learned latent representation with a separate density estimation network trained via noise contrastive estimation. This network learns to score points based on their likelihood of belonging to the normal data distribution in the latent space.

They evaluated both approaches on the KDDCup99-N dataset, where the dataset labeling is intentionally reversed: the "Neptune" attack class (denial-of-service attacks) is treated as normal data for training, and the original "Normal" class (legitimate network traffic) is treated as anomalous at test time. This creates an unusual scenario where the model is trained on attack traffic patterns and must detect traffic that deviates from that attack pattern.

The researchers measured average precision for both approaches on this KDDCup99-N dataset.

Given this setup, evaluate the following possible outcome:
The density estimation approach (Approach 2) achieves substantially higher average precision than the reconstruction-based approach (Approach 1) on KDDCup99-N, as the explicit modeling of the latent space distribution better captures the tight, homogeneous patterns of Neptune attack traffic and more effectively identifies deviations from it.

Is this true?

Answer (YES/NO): YES